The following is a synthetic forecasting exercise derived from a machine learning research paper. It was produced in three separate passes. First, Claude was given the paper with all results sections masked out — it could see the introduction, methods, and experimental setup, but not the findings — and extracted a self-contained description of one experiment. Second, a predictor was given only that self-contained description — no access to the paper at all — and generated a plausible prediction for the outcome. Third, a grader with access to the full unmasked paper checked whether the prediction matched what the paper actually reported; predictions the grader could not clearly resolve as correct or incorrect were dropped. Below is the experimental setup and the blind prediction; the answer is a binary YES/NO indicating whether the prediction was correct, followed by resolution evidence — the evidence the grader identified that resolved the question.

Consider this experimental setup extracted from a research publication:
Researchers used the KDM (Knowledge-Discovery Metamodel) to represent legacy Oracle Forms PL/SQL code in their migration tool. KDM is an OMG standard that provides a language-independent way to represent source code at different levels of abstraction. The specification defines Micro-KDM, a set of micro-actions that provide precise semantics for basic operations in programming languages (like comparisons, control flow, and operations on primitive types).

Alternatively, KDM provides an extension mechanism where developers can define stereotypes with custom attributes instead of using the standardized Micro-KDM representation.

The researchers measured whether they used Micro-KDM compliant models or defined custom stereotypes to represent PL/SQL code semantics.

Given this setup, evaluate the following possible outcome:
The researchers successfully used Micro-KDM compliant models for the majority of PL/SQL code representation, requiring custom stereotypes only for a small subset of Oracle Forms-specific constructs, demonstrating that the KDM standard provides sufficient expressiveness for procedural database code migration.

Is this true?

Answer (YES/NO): NO